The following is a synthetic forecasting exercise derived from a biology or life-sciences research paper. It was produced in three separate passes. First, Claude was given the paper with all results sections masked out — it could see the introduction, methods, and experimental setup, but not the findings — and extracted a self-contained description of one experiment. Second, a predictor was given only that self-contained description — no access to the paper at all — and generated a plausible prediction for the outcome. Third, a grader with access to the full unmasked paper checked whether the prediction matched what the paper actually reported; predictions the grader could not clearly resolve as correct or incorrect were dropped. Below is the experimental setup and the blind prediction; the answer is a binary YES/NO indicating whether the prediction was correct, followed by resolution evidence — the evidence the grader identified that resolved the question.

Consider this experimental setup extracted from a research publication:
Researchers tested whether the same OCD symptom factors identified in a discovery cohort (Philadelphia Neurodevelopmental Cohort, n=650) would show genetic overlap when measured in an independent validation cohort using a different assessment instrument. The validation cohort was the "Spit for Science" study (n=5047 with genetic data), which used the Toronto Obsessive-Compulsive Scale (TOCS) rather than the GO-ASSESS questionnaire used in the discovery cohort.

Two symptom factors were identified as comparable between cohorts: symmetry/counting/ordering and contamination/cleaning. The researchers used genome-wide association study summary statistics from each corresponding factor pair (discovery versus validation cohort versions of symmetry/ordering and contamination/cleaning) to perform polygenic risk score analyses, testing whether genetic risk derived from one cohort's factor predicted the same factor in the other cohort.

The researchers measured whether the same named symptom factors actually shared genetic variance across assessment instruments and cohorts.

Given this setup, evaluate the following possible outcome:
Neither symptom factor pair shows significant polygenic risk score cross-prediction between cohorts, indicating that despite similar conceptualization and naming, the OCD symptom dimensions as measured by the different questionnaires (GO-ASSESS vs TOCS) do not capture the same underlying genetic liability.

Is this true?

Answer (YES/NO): NO